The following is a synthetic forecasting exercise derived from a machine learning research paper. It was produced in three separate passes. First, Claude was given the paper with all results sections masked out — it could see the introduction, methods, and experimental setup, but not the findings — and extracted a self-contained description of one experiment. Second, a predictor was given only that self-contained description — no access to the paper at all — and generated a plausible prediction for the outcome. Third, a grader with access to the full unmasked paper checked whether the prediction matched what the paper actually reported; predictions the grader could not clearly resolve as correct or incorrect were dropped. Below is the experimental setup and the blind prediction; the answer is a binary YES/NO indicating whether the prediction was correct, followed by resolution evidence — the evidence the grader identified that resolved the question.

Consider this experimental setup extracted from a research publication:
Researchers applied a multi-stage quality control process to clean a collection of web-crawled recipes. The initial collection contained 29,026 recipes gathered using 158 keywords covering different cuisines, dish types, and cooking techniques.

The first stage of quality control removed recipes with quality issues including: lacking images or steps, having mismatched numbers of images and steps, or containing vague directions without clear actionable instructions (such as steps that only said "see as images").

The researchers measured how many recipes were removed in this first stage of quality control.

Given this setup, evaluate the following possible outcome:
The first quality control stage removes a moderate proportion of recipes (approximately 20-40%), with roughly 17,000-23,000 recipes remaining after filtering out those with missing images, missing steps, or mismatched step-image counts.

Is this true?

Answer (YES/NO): NO